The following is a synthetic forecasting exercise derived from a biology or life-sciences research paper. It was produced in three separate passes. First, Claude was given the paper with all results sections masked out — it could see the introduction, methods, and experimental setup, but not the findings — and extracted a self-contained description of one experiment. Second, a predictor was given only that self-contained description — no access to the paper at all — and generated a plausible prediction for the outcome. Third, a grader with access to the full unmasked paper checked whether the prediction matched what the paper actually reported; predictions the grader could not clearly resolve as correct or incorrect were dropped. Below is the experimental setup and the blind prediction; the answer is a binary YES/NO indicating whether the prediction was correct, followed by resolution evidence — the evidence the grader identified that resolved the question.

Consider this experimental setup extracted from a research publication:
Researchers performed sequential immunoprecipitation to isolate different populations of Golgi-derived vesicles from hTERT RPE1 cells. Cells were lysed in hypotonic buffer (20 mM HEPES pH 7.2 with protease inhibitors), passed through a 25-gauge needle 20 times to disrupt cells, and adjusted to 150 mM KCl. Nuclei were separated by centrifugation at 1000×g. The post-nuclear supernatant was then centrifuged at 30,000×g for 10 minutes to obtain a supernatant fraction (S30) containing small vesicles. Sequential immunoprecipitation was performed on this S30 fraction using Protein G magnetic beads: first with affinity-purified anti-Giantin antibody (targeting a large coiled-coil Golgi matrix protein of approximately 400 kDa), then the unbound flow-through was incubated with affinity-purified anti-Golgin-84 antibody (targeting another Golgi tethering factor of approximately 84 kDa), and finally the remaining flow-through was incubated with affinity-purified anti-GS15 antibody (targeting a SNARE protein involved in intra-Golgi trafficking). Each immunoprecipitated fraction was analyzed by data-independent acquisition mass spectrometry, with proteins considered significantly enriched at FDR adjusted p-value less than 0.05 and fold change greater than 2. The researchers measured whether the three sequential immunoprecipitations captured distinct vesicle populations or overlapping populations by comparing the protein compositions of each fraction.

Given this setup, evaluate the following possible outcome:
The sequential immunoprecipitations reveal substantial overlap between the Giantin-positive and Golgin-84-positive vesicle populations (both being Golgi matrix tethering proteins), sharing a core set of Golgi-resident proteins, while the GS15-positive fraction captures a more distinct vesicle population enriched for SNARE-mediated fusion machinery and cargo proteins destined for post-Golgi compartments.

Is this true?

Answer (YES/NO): NO